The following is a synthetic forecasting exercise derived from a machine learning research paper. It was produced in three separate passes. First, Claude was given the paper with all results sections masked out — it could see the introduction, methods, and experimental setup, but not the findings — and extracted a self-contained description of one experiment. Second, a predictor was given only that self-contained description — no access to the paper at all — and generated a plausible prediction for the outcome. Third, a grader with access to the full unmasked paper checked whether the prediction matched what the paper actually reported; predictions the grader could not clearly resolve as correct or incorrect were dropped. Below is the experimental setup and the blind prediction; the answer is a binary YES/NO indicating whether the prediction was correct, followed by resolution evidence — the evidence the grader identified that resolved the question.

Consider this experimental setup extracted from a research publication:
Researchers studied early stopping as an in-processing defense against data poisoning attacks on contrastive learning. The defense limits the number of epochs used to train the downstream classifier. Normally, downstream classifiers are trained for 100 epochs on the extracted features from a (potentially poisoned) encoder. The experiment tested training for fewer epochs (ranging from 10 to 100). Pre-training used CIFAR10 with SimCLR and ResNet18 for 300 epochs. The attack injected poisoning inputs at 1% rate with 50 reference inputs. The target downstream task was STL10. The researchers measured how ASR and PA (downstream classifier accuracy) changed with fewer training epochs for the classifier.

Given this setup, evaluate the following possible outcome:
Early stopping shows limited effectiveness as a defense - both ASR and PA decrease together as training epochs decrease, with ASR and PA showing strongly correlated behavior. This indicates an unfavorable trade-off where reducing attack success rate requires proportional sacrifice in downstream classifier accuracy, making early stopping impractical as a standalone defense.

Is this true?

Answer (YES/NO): YES